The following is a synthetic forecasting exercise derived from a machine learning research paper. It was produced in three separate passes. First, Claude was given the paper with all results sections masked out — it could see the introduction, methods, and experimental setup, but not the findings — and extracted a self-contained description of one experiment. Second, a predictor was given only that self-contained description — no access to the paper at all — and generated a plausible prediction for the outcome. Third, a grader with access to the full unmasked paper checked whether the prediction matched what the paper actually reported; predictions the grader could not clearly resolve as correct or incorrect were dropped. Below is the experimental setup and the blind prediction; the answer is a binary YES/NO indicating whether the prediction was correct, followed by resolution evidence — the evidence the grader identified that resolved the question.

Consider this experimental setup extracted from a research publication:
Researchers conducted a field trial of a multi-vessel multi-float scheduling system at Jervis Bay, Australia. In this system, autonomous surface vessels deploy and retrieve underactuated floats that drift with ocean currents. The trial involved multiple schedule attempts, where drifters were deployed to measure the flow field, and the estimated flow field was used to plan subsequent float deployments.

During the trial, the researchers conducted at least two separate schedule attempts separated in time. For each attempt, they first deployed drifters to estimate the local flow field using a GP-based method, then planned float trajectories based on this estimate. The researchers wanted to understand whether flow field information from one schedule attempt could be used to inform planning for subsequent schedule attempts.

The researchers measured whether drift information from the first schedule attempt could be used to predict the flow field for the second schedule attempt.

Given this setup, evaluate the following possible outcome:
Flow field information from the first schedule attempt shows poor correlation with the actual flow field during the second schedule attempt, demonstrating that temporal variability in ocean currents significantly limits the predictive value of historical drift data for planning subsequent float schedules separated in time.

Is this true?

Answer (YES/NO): YES